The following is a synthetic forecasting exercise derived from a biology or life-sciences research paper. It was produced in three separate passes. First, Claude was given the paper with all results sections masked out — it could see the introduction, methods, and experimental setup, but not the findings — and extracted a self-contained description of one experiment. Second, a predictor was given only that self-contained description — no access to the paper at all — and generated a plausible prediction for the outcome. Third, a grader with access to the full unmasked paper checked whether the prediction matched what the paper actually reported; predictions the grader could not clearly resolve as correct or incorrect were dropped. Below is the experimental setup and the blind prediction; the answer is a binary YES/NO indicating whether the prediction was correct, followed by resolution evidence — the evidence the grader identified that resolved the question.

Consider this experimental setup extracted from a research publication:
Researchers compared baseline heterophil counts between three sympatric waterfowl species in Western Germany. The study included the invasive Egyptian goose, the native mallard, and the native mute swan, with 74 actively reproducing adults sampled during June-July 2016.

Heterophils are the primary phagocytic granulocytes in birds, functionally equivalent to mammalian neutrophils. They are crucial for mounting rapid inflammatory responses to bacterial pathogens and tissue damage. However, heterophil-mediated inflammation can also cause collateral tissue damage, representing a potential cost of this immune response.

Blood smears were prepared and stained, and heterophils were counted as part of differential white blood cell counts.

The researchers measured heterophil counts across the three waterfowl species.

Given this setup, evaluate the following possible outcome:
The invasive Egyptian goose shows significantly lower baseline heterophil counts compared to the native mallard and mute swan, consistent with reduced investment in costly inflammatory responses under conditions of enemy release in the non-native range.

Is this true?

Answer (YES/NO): NO